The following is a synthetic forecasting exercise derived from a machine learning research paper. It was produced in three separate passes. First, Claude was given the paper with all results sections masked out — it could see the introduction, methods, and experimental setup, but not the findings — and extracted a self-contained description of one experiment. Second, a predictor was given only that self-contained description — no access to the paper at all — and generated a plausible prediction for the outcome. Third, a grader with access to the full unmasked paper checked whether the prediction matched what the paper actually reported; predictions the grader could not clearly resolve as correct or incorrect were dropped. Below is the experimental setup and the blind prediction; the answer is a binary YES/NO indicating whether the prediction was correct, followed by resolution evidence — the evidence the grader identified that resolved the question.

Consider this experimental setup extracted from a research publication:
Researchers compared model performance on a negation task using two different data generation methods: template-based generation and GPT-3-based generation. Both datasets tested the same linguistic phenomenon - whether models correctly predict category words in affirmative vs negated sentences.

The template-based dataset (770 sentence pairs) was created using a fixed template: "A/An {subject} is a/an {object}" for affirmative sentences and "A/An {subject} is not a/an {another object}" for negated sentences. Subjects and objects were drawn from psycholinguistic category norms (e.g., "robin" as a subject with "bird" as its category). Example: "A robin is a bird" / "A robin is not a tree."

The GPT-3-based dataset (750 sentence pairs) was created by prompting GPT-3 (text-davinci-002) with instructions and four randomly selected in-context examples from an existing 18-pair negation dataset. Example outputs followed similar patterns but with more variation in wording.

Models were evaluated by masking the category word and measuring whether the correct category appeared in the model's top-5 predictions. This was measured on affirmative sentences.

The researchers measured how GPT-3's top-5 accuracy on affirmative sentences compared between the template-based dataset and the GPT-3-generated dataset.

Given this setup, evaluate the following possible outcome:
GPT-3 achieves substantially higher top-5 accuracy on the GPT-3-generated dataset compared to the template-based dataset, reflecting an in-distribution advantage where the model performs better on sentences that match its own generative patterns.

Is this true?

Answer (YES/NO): NO